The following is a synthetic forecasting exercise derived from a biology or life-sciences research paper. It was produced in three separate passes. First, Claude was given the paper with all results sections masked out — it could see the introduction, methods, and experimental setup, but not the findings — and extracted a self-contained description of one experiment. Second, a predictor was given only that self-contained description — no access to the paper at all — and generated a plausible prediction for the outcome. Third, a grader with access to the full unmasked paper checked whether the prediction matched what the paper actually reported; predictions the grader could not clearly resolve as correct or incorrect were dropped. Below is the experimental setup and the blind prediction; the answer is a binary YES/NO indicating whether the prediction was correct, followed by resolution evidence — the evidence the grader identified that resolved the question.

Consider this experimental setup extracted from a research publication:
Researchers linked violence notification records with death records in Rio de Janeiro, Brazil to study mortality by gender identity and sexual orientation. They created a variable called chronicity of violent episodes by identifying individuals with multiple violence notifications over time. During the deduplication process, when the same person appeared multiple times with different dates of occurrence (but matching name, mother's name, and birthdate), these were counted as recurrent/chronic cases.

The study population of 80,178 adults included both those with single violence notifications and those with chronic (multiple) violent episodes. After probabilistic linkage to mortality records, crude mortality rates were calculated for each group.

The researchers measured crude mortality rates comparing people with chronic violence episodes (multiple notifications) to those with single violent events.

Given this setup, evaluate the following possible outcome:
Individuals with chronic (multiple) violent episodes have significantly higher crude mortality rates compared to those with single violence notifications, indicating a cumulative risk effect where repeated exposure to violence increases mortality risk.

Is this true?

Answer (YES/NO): YES